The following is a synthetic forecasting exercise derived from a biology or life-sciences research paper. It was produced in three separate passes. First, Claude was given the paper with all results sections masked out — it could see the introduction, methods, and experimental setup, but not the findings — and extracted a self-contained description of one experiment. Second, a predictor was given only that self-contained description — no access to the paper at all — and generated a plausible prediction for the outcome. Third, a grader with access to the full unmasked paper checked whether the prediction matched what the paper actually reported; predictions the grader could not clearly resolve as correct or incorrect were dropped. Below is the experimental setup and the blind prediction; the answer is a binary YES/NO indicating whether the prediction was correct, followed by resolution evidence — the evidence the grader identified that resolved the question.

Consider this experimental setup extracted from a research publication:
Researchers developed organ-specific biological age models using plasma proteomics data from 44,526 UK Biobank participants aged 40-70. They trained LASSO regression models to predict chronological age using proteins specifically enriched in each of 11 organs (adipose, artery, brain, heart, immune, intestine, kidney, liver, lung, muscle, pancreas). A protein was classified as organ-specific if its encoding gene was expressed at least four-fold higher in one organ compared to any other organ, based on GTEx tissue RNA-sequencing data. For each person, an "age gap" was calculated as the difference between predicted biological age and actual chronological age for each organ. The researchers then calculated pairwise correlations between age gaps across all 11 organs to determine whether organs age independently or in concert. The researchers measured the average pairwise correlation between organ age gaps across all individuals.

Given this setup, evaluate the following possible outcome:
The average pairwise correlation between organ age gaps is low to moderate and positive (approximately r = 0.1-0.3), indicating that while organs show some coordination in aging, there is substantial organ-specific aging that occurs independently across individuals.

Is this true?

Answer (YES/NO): YES